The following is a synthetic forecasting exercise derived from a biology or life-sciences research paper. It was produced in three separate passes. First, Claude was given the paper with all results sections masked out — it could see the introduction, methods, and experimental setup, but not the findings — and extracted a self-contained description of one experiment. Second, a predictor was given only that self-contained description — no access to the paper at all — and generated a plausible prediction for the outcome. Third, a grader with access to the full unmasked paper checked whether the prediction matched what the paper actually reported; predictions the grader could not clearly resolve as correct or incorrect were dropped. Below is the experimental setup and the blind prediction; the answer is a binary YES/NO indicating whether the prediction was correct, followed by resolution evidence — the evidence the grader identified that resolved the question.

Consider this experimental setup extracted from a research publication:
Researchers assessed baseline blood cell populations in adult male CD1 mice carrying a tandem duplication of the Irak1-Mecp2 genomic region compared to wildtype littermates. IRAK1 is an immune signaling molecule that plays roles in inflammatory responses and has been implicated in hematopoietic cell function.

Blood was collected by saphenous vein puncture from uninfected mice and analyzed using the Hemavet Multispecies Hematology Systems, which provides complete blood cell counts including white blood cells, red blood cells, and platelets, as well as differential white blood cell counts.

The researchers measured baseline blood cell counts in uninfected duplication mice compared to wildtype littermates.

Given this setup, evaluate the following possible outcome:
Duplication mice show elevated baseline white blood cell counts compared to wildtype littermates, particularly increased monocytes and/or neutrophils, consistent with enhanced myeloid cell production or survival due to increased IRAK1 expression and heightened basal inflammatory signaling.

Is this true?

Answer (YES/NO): NO